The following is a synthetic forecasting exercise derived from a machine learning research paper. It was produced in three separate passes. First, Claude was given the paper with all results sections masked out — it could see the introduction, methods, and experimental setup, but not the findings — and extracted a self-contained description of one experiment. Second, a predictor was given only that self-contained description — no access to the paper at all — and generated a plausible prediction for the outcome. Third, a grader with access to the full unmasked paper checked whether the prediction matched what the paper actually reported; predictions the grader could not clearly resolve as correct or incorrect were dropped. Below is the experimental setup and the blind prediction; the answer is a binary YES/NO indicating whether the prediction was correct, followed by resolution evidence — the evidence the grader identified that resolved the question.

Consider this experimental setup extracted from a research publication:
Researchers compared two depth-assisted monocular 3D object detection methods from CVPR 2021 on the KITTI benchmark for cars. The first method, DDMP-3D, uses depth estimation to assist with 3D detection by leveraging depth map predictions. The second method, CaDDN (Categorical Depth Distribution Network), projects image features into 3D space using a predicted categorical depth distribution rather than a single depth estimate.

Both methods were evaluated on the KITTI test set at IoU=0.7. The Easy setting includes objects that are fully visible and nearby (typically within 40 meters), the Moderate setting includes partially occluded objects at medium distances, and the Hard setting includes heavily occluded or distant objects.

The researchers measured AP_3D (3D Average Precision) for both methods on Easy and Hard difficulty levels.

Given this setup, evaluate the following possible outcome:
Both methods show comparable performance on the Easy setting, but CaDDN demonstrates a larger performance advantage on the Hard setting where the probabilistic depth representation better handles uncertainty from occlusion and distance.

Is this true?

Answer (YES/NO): YES